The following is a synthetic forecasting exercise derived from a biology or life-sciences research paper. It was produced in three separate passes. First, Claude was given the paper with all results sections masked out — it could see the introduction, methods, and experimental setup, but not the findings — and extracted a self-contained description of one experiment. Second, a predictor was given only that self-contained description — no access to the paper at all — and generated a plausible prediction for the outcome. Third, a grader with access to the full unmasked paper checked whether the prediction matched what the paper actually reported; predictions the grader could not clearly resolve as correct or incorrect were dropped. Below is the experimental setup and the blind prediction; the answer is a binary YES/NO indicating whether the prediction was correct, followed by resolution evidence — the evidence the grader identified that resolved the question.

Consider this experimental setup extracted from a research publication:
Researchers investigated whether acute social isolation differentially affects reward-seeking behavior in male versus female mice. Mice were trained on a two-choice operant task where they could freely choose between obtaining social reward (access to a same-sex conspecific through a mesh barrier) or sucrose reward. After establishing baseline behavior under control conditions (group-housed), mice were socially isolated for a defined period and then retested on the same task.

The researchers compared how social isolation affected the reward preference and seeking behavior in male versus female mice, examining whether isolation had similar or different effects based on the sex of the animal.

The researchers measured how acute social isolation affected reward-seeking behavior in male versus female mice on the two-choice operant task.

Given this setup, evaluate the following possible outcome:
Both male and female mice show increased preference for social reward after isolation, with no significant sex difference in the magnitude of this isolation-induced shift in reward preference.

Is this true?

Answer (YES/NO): NO